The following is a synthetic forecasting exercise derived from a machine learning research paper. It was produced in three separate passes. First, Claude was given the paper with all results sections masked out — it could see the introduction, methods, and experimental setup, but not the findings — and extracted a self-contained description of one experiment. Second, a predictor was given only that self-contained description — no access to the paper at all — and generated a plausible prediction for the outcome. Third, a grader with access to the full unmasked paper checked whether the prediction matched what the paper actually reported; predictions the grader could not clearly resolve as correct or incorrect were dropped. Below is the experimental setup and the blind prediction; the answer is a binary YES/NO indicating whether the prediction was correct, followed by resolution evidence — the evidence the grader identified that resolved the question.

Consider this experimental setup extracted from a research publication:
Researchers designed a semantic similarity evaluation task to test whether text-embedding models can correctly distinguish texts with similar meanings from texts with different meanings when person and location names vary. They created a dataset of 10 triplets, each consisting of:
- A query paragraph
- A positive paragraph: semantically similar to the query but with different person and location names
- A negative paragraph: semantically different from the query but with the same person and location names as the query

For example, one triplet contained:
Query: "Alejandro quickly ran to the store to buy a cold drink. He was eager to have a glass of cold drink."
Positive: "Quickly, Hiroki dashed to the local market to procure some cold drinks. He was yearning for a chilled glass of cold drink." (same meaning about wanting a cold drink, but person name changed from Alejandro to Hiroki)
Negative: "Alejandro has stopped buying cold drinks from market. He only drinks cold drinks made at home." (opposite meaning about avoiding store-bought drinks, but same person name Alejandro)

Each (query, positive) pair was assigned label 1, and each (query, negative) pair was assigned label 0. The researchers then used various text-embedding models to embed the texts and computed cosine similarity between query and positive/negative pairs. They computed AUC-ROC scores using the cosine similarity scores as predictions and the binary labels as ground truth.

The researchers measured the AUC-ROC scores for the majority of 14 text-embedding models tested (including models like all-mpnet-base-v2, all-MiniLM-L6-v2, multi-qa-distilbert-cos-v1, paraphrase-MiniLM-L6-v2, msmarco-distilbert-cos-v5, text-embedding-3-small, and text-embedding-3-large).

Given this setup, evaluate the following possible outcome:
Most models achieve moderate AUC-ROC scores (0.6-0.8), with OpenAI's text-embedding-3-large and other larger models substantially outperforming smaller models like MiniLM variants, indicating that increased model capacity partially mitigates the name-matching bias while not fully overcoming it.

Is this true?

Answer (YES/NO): NO